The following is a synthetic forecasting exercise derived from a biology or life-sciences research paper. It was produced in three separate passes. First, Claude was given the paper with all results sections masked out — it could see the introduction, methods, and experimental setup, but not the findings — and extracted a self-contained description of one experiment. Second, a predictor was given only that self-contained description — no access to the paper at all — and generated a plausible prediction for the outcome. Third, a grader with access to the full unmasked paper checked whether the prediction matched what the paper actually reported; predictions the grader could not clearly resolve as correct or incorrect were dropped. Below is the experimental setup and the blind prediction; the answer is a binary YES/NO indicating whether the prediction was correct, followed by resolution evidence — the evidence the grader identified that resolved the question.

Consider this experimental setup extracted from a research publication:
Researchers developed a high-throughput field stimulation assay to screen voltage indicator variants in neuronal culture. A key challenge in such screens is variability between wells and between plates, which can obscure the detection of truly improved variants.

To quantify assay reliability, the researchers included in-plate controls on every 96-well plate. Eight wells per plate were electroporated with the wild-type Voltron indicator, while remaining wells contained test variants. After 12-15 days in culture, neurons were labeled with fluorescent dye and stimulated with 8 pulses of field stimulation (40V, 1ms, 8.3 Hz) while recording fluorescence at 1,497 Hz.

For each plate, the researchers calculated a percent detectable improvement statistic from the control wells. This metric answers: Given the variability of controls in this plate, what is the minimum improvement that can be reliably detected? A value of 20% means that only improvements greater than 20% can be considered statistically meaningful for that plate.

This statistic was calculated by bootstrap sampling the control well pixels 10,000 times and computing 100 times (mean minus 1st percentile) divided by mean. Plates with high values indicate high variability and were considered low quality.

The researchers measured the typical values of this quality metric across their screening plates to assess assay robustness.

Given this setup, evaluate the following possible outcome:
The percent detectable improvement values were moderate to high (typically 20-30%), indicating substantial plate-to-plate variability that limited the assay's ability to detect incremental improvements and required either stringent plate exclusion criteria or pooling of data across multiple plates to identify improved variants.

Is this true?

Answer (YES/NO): NO